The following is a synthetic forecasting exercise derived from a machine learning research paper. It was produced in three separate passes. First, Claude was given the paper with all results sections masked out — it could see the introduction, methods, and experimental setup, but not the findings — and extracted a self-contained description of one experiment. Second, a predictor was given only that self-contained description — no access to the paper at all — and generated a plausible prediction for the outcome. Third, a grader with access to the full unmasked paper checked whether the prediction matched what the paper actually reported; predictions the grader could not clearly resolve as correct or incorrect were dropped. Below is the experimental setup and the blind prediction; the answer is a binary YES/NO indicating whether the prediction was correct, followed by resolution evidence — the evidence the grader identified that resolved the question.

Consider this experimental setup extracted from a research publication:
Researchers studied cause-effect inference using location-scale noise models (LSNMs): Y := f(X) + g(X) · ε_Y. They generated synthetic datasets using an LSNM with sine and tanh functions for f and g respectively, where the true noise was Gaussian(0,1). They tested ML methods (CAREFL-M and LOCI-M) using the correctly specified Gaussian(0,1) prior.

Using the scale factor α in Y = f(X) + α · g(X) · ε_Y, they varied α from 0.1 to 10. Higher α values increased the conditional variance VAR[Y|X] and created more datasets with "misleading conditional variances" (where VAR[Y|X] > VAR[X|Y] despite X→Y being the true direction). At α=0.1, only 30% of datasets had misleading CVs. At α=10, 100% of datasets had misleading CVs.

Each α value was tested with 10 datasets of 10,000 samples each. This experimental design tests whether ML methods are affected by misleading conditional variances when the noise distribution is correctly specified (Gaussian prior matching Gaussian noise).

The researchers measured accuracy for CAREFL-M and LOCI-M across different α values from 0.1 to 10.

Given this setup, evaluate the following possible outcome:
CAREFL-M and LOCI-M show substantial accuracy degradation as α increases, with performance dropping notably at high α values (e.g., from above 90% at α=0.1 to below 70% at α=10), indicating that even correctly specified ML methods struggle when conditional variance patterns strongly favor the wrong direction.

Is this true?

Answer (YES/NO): NO